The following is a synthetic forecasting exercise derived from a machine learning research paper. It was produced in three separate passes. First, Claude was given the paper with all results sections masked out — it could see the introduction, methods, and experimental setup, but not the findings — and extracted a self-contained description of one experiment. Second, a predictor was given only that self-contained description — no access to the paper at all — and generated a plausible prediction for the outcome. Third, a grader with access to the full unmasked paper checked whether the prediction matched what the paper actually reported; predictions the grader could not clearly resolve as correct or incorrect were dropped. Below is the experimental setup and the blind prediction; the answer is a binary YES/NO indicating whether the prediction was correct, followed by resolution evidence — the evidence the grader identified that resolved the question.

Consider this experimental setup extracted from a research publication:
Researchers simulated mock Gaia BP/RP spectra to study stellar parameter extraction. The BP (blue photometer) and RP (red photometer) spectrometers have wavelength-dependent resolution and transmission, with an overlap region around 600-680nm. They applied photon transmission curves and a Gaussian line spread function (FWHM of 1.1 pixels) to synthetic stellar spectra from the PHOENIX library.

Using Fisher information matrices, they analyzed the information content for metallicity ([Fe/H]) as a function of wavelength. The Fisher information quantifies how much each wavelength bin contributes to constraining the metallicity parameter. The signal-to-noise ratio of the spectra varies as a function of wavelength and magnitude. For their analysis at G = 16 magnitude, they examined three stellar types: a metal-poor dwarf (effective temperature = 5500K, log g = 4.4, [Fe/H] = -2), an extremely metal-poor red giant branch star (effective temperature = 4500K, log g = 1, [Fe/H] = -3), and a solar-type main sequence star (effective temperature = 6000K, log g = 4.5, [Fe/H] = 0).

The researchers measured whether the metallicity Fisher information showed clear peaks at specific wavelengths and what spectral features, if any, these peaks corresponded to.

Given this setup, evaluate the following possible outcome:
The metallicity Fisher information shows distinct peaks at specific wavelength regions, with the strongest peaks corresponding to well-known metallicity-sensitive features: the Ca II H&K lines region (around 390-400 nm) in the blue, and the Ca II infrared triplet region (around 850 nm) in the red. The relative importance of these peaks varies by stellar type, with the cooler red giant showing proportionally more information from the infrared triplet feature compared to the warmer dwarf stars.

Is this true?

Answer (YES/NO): NO